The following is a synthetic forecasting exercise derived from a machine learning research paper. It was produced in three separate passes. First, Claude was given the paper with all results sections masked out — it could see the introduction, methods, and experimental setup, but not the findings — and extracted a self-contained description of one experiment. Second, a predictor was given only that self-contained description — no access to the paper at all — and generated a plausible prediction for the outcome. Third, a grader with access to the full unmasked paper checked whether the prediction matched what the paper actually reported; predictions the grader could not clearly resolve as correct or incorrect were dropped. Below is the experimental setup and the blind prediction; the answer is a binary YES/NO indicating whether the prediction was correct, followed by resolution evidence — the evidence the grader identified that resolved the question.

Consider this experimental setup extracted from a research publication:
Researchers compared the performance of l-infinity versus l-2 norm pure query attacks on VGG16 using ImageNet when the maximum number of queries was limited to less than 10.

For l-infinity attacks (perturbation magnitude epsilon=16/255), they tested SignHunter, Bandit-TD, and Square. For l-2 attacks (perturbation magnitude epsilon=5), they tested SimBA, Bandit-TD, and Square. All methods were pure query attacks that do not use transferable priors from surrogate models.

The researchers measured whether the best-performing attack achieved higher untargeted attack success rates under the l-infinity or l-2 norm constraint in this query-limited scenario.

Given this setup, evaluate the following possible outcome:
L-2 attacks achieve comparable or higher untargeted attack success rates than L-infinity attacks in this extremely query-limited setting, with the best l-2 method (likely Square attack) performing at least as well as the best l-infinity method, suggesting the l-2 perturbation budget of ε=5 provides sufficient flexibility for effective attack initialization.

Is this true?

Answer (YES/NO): NO